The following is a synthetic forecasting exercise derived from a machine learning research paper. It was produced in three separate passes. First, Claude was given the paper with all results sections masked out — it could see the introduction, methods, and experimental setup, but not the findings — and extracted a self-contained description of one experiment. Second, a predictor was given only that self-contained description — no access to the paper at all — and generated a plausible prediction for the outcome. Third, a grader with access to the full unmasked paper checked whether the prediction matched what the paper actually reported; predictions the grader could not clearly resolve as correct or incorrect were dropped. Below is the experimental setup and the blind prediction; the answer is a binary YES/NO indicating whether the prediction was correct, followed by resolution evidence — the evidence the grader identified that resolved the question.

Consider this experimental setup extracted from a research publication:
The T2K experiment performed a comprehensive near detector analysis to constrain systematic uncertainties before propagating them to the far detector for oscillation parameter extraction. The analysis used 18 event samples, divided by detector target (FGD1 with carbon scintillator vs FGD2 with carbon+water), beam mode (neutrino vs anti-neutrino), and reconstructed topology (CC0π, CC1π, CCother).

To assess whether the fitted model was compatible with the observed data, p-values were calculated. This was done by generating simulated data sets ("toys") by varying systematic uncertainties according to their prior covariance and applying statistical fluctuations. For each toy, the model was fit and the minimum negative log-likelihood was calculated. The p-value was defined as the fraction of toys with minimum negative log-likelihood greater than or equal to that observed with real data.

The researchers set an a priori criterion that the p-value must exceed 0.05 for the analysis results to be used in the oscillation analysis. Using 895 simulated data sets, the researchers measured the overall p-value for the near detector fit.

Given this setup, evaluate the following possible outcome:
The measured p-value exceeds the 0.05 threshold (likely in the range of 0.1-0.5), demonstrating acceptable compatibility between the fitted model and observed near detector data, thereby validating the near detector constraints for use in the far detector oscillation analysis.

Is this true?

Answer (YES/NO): NO